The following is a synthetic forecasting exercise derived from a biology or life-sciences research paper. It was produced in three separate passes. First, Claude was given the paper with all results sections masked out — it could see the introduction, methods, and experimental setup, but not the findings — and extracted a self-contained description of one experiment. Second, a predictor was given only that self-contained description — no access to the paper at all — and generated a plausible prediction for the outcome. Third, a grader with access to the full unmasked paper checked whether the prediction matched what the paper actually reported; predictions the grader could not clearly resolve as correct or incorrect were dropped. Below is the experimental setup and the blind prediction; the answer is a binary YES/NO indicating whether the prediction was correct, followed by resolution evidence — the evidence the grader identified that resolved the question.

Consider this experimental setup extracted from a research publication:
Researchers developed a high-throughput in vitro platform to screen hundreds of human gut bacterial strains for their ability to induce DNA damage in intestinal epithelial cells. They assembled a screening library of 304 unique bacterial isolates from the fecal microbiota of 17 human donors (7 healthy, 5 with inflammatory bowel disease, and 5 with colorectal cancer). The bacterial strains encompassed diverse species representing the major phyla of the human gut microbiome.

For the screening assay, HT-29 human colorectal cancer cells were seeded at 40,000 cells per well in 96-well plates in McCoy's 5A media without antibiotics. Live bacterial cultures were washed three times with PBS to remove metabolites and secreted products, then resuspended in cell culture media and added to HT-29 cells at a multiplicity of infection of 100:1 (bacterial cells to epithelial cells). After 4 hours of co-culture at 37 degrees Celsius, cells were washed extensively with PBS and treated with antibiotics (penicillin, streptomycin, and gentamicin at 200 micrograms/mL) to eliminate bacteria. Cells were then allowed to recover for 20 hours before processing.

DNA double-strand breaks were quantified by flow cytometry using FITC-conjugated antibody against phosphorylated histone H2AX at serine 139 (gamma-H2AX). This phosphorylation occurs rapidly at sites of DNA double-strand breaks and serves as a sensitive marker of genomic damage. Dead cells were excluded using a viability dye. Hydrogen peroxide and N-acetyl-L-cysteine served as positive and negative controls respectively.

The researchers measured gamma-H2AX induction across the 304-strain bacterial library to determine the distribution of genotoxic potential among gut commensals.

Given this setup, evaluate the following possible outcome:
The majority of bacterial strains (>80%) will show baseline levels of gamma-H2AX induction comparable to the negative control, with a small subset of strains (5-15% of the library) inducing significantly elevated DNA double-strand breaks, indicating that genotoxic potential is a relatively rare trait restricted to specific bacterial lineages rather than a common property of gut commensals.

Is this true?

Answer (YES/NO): NO